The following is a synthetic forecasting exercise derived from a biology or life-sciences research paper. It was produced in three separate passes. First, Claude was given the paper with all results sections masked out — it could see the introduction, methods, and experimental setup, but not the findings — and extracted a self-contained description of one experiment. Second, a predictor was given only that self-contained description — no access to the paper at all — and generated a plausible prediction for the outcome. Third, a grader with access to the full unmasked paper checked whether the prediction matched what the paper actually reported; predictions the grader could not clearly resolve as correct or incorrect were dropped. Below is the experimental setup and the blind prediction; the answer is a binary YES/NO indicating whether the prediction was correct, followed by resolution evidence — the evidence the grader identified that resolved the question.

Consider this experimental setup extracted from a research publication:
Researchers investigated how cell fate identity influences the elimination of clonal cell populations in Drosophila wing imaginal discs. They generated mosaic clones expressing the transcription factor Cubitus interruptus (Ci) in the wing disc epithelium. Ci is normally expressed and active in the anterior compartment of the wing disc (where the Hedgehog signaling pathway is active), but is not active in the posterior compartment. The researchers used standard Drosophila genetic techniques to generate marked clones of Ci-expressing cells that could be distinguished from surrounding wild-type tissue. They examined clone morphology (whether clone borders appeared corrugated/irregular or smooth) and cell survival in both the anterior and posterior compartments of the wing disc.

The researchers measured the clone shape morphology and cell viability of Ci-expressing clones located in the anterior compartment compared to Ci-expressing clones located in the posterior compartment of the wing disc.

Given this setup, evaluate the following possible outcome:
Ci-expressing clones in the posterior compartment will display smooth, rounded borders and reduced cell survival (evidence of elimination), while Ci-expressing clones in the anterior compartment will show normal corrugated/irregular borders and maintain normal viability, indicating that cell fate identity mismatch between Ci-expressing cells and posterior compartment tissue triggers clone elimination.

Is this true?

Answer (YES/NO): YES